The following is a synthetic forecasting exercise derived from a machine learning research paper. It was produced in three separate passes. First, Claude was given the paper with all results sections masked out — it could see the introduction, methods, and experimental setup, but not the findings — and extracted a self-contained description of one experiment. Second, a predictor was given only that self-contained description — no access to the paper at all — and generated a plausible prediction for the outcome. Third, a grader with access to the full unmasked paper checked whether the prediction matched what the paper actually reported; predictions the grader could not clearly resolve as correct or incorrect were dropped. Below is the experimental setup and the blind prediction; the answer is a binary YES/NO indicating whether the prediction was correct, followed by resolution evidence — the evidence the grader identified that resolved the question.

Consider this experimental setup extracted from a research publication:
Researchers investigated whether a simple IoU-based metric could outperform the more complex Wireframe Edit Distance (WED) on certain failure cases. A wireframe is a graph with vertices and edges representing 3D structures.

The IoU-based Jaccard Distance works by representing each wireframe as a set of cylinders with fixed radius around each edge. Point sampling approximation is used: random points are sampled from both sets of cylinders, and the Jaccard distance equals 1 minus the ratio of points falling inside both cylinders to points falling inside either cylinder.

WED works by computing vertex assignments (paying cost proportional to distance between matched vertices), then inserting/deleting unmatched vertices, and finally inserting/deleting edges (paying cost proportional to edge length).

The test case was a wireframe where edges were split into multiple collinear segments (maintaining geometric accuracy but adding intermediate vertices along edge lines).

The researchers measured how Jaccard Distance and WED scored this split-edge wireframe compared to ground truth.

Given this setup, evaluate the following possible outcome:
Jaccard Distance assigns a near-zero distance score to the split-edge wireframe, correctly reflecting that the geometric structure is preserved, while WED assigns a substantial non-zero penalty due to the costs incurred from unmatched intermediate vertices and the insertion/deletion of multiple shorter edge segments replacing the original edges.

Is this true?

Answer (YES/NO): YES